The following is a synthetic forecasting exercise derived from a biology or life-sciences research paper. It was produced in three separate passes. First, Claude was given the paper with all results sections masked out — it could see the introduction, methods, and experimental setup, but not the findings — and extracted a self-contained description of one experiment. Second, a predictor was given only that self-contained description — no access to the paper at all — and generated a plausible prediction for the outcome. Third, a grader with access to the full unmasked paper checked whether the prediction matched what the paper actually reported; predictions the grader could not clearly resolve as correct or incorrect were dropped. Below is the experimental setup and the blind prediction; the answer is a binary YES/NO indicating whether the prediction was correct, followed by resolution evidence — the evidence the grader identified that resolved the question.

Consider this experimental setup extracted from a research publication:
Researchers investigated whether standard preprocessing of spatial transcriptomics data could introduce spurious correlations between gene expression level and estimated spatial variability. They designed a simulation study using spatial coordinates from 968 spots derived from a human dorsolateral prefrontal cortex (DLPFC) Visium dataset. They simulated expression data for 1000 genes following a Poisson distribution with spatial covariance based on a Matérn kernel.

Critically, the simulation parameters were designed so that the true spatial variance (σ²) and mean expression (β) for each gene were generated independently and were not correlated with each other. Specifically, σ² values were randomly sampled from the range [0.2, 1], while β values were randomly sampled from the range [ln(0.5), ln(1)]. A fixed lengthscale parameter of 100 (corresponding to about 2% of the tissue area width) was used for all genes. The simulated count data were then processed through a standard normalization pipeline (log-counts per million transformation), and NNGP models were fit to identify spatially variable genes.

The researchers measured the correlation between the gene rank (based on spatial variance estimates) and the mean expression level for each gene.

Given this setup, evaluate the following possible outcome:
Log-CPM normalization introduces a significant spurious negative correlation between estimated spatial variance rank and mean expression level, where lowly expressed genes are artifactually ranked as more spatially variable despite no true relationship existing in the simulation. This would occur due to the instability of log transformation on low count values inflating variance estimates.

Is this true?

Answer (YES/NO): NO